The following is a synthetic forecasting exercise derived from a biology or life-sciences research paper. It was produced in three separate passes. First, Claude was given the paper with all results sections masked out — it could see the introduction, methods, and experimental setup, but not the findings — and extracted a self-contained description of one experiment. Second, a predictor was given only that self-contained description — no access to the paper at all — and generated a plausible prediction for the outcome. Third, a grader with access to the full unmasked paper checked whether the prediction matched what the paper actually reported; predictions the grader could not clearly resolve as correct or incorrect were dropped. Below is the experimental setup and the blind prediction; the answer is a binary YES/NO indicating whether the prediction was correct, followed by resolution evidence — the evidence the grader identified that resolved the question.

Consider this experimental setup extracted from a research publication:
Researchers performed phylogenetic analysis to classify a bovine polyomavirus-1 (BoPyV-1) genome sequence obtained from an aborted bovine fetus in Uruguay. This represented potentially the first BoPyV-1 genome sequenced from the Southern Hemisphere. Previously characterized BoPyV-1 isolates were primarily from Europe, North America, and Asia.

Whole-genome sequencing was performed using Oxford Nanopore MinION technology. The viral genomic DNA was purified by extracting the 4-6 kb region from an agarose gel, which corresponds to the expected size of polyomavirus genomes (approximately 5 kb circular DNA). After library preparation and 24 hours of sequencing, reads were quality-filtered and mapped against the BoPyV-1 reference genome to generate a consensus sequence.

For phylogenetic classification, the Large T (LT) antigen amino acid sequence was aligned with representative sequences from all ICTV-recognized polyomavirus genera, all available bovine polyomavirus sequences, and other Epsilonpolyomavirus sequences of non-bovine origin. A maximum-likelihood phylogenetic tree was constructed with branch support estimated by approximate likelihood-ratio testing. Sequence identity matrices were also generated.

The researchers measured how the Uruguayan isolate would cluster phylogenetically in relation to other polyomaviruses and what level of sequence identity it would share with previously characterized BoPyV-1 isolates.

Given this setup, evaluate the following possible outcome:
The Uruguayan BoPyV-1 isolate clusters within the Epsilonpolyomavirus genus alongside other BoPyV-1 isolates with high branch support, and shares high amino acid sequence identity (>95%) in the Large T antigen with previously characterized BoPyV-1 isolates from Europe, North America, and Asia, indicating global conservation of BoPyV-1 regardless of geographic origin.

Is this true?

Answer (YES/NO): YES